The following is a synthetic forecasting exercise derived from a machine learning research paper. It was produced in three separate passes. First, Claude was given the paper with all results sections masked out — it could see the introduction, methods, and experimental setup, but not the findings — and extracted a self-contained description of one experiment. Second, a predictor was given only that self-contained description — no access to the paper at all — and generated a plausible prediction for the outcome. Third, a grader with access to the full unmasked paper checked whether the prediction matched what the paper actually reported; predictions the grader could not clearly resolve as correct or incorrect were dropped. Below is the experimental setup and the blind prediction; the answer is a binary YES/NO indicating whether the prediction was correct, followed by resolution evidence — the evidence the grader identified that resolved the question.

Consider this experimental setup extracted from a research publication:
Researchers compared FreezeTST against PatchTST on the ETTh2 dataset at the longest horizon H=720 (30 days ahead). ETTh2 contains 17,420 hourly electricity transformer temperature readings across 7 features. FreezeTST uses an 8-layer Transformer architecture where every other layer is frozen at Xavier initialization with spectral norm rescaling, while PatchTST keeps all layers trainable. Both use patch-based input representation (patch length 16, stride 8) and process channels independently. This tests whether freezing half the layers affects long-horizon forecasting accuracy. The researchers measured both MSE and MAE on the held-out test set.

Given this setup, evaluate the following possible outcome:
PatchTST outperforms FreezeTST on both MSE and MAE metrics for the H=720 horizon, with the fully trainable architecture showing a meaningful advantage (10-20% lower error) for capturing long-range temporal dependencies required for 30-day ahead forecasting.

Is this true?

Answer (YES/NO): NO